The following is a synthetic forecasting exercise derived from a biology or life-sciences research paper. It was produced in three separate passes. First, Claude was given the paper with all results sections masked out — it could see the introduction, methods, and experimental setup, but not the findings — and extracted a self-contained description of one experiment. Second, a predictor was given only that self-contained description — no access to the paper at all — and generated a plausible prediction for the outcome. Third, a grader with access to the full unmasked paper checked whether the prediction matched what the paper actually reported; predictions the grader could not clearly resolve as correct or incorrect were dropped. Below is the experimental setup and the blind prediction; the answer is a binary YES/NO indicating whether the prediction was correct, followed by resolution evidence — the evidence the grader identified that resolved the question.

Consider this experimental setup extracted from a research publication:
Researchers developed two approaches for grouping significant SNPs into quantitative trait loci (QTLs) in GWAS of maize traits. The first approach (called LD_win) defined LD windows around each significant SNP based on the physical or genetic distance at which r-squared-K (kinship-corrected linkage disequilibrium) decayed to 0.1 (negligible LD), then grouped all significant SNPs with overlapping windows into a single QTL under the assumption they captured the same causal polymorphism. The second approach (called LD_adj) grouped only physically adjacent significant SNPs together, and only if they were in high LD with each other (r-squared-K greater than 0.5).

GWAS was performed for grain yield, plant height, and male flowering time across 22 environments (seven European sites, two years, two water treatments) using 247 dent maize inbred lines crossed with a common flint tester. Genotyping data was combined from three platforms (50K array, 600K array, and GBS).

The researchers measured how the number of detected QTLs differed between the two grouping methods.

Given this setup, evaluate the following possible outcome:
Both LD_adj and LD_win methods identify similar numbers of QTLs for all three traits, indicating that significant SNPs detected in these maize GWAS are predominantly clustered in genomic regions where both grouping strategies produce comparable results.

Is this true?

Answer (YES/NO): NO